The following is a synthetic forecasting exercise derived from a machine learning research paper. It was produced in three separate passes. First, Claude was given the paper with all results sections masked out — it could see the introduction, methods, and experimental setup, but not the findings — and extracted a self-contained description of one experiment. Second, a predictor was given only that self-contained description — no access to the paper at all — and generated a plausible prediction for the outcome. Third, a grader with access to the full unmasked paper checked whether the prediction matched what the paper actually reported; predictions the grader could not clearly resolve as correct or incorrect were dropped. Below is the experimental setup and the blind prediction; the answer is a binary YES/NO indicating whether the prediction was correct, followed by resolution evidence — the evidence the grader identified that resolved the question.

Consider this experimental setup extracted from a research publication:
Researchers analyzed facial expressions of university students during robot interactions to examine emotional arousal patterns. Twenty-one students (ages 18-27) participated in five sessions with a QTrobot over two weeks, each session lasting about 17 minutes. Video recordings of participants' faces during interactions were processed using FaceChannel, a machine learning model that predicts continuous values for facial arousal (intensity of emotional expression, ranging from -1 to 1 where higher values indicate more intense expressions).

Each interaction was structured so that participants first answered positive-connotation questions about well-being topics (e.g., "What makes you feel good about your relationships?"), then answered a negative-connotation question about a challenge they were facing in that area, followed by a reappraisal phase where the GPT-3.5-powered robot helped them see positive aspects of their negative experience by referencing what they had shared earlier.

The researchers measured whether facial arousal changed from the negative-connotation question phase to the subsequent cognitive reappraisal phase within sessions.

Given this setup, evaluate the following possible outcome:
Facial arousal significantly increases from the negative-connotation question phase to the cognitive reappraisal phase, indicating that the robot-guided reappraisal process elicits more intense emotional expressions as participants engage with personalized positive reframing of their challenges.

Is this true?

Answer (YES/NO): YES